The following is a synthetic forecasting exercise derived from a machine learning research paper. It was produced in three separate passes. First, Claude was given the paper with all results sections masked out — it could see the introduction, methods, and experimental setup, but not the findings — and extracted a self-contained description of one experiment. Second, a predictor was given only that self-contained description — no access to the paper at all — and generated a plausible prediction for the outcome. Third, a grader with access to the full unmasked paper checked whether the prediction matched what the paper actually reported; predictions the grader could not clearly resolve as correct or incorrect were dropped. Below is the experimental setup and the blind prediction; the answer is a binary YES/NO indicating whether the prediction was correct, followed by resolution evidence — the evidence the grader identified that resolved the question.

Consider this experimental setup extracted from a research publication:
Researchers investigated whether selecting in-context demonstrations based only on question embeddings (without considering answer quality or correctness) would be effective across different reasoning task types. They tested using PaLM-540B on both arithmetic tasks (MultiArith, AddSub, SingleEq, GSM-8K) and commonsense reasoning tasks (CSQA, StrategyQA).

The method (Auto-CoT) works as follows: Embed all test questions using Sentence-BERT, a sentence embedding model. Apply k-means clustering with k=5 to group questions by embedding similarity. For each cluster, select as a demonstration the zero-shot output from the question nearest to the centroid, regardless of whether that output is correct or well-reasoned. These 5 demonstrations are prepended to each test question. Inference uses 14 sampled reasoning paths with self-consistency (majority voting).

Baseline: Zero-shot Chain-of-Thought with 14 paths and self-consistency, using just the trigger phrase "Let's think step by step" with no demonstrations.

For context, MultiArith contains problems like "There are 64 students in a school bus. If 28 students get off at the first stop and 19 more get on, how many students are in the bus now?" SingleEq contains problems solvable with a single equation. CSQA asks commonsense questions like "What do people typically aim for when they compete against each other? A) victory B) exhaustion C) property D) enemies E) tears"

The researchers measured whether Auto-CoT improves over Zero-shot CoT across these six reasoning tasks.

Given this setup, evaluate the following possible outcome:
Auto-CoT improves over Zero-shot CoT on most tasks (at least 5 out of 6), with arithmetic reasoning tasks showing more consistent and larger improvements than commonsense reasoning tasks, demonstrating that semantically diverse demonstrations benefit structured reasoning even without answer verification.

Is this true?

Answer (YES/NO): NO